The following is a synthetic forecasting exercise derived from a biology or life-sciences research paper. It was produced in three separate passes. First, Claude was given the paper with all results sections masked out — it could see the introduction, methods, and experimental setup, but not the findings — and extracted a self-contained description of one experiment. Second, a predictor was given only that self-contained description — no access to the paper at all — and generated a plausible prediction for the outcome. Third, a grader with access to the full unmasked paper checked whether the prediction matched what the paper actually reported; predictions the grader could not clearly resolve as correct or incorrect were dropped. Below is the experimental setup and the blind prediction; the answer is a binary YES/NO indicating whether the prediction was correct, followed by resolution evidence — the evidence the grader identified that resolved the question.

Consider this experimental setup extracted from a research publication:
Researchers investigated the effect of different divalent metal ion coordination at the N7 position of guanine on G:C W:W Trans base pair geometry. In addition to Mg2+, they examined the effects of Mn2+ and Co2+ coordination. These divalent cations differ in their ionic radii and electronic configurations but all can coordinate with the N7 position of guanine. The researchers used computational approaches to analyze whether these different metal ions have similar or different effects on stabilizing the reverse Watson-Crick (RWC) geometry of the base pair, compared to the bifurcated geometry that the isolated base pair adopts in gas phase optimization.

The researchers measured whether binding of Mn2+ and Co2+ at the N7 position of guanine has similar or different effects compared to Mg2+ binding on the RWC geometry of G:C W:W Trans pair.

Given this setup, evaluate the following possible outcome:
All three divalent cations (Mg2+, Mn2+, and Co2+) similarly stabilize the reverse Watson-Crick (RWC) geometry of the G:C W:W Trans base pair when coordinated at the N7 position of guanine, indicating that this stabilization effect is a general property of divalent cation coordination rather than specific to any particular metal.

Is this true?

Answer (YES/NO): YES